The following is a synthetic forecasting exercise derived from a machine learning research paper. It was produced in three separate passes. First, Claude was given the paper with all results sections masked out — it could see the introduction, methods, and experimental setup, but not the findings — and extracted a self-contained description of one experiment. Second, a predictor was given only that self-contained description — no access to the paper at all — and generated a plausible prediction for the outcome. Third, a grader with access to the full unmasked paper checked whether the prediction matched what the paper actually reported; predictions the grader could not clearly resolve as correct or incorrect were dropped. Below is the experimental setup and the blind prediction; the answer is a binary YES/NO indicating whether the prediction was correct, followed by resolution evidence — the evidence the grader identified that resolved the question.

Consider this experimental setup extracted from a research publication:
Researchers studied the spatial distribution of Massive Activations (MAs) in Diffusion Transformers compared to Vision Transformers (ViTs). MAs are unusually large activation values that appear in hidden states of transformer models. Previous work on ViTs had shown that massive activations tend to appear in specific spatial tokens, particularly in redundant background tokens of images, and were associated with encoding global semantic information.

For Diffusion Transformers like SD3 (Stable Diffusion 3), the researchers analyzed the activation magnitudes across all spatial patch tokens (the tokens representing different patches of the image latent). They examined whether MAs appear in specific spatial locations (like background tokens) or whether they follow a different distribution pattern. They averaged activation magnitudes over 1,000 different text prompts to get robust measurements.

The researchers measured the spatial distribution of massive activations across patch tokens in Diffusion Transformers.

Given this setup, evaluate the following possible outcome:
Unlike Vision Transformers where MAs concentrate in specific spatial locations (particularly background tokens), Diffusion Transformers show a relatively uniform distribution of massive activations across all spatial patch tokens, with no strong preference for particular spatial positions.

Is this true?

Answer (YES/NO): YES